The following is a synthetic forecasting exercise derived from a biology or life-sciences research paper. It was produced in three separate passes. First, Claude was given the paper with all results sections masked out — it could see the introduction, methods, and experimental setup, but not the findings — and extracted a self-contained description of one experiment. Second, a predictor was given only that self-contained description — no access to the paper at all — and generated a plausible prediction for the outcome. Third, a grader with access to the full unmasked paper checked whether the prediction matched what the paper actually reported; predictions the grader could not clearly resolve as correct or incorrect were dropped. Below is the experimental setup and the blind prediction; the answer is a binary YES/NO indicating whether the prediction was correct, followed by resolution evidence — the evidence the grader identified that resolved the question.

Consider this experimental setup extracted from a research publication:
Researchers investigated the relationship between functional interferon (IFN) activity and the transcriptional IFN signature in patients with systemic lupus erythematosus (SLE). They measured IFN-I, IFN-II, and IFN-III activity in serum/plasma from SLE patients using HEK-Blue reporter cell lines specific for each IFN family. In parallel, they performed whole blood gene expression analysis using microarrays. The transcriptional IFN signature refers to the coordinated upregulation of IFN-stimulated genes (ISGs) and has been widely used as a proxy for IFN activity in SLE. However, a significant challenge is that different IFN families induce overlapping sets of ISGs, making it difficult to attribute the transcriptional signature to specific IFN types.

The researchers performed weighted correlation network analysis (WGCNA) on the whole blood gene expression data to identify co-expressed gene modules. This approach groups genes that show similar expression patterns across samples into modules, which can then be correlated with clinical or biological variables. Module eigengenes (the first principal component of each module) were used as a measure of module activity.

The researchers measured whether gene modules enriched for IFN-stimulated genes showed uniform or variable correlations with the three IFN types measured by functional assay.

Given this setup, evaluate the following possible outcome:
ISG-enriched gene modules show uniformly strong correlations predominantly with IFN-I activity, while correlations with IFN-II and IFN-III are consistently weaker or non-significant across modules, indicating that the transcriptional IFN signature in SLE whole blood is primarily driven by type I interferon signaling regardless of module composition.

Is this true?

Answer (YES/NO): NO